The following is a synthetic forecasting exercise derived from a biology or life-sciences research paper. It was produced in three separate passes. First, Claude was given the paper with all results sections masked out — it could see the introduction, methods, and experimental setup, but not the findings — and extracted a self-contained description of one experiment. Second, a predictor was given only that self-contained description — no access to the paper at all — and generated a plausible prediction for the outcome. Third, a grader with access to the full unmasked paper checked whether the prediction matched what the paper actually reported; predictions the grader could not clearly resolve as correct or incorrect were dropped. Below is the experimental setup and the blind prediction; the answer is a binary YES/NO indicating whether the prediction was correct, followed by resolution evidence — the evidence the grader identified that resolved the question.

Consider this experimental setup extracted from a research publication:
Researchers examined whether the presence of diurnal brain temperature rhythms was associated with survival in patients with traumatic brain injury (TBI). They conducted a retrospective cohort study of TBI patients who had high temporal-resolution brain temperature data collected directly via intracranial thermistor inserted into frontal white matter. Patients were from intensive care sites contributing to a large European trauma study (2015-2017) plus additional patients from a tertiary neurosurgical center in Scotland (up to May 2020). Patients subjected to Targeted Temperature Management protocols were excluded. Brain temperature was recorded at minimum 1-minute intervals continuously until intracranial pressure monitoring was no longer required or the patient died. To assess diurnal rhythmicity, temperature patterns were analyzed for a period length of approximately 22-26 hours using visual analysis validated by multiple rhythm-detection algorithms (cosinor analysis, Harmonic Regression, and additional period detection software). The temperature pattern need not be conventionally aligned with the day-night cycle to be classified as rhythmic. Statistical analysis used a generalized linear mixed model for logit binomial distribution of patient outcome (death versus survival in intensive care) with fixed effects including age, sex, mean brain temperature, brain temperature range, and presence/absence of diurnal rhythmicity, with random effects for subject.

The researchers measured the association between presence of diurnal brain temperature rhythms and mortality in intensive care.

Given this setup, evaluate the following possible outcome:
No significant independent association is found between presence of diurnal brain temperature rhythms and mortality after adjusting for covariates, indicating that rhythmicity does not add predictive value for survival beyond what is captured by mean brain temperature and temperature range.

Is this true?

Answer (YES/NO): NO